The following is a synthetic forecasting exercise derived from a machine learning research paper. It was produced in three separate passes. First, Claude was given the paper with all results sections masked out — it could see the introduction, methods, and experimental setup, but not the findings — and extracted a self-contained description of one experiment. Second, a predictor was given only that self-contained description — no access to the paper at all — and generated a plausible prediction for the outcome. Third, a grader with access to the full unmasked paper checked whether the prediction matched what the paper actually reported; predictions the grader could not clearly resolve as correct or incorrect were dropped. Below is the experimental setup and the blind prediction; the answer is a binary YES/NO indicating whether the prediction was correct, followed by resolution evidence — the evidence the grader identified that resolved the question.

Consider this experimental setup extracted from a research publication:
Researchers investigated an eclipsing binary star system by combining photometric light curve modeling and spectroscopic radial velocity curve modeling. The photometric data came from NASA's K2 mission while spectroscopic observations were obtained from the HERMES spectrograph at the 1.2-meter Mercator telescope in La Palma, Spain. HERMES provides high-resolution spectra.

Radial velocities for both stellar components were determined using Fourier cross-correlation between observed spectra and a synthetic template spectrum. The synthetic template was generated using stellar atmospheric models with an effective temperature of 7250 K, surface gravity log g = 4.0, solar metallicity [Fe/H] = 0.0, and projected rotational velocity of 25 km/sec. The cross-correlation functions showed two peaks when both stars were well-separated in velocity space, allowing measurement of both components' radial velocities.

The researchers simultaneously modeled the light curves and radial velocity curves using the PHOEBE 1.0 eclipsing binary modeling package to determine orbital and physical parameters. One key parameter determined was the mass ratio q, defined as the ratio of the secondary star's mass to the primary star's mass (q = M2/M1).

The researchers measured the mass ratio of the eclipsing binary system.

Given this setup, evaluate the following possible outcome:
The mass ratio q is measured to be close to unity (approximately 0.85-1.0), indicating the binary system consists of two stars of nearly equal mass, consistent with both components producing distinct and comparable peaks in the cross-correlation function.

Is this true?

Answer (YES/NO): YES